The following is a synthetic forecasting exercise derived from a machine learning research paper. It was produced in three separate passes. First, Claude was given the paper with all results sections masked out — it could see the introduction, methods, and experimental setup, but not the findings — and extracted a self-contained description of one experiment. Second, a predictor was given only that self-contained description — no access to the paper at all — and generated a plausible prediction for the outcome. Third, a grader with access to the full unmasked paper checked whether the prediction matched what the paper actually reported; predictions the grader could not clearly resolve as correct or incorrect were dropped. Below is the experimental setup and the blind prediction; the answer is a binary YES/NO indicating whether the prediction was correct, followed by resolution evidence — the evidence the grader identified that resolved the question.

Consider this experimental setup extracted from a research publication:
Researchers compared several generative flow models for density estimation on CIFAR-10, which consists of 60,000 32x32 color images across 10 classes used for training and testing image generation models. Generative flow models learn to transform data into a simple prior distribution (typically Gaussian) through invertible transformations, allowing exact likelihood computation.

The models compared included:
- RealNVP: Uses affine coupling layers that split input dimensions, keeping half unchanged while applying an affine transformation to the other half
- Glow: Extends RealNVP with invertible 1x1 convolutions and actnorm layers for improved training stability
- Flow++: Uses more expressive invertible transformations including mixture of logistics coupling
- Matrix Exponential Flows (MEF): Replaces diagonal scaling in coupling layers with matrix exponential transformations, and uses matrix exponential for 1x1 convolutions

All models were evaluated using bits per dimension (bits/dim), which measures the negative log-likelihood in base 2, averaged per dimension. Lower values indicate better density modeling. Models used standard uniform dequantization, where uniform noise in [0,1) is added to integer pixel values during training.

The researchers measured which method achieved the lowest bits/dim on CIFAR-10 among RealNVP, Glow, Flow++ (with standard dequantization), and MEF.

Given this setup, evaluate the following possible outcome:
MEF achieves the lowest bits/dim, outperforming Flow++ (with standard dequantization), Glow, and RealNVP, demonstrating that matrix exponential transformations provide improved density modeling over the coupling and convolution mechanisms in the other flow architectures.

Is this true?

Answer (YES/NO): NO